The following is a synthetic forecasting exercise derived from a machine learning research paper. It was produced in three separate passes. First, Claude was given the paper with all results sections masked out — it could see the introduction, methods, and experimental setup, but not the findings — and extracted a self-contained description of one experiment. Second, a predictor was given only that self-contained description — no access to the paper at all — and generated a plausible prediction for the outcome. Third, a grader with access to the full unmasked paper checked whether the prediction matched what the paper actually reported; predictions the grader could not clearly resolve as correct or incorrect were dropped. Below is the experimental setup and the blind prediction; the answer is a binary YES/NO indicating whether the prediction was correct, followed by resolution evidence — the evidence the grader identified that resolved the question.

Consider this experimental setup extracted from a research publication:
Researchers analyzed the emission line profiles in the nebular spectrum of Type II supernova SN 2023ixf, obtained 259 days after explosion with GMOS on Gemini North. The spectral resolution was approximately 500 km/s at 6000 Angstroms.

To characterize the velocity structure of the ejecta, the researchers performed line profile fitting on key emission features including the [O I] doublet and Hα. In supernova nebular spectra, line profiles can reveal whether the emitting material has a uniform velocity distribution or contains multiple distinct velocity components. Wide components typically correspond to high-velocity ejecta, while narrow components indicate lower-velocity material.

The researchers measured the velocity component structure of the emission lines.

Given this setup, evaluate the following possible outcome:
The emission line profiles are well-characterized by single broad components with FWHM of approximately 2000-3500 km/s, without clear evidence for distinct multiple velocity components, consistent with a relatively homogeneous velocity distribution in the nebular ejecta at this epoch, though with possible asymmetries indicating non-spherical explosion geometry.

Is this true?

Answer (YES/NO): NO